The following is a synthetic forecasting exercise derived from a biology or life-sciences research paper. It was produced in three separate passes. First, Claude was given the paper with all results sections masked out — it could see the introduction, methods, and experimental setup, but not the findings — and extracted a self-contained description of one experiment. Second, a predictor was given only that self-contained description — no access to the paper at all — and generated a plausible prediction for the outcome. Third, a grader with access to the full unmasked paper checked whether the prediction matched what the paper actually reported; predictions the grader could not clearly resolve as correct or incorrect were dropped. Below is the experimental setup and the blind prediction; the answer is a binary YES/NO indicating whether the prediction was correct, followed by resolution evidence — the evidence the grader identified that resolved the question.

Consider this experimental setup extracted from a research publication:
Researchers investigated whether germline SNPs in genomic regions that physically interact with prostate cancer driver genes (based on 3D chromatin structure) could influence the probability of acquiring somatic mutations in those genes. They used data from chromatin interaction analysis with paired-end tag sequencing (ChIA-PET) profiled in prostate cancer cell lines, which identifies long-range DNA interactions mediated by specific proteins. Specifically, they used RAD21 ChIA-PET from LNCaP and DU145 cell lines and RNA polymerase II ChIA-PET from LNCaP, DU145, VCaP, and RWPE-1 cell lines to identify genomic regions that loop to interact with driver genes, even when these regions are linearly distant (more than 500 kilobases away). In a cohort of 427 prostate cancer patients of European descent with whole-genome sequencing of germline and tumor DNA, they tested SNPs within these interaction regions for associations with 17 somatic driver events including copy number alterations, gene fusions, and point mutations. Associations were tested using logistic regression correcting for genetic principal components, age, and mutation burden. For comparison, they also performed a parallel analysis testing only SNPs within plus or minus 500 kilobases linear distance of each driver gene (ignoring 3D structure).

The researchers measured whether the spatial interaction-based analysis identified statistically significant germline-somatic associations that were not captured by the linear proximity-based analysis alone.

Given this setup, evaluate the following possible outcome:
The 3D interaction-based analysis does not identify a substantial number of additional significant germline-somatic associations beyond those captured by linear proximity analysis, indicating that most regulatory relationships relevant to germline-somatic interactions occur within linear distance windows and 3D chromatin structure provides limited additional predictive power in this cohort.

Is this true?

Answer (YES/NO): NO